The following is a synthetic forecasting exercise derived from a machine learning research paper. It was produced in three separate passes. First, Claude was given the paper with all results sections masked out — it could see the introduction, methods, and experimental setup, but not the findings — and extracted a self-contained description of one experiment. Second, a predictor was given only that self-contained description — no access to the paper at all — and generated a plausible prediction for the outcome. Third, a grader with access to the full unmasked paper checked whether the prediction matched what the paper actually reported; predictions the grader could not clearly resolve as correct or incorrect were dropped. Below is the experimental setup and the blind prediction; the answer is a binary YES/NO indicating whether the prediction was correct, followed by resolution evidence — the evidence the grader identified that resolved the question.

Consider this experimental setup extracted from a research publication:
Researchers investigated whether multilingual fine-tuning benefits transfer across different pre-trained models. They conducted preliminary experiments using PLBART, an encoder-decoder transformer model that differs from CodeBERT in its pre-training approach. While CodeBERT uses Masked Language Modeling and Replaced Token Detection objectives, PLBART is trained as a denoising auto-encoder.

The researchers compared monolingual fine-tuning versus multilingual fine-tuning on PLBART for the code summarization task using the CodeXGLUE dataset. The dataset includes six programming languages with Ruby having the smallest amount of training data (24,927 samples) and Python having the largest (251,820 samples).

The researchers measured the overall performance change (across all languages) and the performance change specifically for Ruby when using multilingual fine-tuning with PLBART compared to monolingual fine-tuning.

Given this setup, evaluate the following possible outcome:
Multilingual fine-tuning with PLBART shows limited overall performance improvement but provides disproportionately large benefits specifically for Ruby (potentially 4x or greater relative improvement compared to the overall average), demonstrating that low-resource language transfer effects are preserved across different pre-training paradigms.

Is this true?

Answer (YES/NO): NO